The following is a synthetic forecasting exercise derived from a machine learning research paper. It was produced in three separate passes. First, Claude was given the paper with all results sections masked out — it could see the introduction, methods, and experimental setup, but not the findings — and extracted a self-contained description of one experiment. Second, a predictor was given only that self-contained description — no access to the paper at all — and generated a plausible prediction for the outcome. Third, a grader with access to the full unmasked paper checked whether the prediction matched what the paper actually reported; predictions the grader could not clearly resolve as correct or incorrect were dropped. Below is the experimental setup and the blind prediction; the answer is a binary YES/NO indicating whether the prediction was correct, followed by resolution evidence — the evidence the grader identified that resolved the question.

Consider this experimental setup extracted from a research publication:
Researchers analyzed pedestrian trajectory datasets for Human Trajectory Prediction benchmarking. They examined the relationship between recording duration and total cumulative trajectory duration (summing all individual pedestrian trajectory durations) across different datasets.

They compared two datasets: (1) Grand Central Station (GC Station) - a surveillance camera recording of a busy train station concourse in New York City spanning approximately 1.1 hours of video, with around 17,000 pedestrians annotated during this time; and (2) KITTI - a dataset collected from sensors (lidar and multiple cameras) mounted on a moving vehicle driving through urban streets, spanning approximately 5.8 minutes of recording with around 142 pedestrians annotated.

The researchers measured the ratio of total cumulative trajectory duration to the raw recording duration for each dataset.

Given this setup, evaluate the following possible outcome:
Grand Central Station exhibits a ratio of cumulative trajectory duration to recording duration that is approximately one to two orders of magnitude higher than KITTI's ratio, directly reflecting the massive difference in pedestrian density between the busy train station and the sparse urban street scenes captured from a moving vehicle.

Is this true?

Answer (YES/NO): YES